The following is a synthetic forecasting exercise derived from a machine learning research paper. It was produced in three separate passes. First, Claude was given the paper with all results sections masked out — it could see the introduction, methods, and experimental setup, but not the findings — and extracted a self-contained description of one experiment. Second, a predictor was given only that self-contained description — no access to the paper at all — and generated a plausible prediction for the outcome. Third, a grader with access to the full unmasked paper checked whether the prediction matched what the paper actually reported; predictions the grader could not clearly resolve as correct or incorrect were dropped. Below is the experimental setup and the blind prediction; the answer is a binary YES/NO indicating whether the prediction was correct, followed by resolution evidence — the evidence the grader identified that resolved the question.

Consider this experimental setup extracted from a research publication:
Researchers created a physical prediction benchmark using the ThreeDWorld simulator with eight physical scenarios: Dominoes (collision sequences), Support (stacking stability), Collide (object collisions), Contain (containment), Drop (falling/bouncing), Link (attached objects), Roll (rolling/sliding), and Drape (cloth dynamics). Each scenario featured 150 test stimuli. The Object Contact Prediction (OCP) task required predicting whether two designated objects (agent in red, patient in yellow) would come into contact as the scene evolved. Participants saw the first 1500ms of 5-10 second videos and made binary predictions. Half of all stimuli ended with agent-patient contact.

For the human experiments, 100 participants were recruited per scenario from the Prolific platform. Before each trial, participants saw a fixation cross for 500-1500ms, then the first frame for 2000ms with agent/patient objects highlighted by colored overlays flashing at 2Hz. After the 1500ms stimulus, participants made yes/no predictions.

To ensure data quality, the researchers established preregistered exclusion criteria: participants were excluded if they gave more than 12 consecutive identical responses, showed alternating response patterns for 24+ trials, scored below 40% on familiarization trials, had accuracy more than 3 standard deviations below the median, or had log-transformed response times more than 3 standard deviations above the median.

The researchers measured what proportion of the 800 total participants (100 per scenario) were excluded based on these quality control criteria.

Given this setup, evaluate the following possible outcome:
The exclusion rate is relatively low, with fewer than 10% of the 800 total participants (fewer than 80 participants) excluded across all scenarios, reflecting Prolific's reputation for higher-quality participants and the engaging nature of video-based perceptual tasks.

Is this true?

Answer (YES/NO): NO